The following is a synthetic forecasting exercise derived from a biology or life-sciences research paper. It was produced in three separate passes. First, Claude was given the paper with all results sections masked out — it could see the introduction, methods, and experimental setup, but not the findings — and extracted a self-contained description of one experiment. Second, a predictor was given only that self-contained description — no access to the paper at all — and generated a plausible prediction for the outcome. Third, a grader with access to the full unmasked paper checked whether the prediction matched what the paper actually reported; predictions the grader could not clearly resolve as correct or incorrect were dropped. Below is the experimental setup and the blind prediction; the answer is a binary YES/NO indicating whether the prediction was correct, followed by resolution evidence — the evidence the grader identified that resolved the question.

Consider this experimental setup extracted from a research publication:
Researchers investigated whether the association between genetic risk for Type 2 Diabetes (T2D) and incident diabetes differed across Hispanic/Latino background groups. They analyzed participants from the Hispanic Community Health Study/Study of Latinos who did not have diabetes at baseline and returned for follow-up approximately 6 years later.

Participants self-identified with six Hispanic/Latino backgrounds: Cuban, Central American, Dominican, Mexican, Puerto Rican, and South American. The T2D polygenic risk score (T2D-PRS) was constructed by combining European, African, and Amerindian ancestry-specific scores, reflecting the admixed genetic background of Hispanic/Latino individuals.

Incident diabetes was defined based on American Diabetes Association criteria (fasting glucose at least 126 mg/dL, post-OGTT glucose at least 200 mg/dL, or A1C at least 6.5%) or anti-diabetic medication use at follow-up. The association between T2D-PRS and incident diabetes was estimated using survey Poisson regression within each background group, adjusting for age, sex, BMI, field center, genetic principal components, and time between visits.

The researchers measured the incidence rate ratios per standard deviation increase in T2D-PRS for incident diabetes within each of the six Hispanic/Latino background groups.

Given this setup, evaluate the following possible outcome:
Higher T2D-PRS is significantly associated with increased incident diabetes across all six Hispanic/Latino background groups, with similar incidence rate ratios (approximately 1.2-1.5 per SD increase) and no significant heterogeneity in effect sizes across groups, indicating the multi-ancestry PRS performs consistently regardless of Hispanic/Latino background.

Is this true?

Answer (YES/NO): NO